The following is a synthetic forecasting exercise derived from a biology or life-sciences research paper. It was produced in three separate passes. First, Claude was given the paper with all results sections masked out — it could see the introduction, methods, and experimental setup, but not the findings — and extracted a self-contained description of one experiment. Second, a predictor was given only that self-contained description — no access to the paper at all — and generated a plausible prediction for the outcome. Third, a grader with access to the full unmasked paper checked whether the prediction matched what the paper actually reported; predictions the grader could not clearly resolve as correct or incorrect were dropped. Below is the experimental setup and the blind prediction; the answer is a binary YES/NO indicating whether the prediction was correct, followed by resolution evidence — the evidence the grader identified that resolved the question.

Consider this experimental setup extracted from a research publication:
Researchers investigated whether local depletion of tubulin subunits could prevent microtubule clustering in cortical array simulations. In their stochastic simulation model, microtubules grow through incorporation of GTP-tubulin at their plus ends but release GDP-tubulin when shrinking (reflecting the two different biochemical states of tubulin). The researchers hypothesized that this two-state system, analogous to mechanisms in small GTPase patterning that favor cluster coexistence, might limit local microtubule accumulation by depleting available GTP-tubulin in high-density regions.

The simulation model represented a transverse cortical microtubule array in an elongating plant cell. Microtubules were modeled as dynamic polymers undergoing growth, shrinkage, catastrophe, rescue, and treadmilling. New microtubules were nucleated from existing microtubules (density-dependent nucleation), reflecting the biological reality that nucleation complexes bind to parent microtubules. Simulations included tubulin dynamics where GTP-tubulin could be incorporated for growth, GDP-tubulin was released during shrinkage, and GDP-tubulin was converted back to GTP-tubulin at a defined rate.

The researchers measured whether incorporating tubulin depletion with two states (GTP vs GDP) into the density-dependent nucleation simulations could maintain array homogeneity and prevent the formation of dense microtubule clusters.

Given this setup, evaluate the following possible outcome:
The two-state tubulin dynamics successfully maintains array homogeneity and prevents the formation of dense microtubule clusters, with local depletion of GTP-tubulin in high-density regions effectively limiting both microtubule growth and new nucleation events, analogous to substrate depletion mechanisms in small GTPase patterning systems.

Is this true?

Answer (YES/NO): NO